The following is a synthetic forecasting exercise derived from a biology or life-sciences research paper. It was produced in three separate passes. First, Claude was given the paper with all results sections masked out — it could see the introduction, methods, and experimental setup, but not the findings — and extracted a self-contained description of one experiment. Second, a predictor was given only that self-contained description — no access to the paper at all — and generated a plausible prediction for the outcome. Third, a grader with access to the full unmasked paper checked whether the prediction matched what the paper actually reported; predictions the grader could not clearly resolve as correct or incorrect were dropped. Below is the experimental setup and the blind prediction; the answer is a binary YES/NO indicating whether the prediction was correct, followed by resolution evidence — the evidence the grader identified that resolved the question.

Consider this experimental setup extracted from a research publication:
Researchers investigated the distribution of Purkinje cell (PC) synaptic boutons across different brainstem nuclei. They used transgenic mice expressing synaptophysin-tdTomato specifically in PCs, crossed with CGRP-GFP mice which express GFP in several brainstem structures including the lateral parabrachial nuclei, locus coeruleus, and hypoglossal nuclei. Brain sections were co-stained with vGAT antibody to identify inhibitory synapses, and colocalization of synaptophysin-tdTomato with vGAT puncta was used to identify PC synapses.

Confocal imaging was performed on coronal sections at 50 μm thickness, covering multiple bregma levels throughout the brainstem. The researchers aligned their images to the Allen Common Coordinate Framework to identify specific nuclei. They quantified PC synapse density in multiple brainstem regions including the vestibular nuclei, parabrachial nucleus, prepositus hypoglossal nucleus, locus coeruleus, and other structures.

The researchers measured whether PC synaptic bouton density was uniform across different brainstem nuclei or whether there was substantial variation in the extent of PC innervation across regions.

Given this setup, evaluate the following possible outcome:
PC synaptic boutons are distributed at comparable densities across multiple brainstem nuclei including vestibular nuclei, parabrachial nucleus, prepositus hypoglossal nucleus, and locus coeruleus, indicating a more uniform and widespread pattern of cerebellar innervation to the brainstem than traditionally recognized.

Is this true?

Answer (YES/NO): NO